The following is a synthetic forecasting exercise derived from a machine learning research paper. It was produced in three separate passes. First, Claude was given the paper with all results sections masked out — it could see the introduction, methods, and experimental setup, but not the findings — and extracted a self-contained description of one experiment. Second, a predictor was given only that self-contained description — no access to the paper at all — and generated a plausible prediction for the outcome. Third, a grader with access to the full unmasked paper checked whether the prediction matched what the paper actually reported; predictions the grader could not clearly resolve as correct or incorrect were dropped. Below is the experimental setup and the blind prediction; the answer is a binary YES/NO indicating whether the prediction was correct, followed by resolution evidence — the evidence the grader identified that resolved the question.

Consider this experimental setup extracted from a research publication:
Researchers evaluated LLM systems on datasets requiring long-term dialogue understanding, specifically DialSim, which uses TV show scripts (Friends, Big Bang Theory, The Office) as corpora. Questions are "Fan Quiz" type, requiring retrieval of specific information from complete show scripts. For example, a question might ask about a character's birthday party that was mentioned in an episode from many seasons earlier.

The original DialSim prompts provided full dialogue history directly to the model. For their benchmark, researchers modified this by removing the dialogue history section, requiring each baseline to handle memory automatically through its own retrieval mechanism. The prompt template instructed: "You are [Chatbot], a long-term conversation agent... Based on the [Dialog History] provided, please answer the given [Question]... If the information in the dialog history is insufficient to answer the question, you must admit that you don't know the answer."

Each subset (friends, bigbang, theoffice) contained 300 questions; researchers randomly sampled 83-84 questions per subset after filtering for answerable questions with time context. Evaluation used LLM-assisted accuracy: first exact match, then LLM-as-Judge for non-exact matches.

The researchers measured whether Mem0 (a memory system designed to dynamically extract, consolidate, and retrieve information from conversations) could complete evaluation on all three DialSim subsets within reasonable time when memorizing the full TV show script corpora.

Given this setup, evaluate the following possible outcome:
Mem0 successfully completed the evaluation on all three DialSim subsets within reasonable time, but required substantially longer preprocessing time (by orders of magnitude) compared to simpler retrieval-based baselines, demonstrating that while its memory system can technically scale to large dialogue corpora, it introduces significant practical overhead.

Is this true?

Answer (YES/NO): NO